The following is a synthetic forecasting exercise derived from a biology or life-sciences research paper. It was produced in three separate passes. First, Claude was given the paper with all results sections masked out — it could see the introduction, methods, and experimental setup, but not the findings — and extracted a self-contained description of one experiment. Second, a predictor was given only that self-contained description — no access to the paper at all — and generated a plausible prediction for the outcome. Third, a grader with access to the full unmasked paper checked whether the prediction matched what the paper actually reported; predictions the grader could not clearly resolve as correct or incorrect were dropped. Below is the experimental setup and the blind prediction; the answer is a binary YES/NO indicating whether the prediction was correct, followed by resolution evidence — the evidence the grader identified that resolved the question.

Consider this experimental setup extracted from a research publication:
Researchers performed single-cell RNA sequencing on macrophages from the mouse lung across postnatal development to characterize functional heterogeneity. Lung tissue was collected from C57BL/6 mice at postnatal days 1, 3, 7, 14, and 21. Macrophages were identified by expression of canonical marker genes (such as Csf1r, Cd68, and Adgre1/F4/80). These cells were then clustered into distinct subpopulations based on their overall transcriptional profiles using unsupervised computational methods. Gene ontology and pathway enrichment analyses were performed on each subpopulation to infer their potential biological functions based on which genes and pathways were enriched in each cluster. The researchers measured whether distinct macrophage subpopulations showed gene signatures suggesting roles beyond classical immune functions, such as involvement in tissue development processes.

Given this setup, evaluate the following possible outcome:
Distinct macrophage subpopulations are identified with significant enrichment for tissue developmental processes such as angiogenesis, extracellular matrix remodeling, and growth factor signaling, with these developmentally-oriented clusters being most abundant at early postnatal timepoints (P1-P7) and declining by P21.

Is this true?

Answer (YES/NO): NO